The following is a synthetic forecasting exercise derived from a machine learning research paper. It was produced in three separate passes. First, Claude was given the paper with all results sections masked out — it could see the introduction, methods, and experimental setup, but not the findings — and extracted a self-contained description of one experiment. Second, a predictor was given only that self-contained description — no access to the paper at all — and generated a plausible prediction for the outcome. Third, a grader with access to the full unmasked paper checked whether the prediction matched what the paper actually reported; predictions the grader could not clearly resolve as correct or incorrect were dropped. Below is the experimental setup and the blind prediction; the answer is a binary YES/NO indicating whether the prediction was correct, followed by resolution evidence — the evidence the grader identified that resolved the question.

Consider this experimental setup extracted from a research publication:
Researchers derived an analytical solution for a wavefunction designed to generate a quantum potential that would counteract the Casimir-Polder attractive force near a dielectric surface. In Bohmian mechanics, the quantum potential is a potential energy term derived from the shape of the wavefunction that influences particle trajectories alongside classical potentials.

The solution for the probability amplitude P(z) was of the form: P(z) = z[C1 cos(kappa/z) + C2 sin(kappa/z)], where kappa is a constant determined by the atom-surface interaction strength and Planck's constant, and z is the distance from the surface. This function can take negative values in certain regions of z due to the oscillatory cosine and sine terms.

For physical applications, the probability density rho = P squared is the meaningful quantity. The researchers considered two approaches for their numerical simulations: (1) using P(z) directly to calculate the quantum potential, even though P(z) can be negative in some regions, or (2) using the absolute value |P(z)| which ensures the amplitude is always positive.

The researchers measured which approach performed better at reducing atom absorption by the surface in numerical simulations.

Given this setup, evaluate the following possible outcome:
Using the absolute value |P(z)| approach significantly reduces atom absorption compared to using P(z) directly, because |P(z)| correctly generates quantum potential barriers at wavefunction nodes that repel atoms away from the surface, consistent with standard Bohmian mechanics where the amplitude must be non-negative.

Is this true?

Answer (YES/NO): NO